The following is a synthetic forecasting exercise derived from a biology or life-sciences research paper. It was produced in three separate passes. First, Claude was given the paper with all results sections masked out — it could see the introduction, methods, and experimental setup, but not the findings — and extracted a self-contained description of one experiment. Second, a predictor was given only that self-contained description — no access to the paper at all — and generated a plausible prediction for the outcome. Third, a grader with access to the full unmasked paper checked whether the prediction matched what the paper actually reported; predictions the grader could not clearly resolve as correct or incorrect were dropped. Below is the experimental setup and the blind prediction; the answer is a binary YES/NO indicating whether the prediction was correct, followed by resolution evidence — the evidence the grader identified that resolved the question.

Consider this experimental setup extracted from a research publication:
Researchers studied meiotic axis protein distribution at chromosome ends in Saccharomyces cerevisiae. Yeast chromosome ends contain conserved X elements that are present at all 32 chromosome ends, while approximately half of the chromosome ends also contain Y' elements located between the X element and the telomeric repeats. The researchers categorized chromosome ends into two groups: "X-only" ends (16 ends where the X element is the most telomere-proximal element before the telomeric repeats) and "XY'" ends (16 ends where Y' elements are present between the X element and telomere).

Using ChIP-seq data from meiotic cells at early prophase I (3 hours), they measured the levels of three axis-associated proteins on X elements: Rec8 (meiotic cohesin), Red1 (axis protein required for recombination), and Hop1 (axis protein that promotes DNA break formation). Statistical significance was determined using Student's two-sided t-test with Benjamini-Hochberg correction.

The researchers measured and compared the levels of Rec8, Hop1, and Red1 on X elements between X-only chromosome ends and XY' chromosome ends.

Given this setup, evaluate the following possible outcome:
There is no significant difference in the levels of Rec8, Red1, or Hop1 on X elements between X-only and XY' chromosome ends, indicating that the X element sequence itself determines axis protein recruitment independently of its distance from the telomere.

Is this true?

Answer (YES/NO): NO